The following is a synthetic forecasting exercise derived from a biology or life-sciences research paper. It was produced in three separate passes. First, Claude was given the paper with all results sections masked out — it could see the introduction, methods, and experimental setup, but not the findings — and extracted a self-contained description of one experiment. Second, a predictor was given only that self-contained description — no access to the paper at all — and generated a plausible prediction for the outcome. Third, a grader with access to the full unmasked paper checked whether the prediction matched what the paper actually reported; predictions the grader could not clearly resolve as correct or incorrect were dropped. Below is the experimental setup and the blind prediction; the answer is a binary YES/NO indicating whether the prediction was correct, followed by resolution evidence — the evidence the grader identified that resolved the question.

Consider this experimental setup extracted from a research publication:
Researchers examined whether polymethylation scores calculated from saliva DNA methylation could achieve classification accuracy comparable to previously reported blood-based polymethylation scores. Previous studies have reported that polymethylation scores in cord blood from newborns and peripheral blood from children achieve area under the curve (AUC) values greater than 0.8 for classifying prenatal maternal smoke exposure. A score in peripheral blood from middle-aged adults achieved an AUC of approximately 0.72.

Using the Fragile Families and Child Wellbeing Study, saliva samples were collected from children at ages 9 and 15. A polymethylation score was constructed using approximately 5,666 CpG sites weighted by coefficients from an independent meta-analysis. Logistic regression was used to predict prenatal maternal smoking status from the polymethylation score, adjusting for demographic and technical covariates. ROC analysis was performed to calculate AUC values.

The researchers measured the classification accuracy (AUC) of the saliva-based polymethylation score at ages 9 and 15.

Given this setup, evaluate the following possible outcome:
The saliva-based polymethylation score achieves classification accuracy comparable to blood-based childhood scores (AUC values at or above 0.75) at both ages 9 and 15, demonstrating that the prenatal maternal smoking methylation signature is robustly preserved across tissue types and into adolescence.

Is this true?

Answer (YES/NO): NO